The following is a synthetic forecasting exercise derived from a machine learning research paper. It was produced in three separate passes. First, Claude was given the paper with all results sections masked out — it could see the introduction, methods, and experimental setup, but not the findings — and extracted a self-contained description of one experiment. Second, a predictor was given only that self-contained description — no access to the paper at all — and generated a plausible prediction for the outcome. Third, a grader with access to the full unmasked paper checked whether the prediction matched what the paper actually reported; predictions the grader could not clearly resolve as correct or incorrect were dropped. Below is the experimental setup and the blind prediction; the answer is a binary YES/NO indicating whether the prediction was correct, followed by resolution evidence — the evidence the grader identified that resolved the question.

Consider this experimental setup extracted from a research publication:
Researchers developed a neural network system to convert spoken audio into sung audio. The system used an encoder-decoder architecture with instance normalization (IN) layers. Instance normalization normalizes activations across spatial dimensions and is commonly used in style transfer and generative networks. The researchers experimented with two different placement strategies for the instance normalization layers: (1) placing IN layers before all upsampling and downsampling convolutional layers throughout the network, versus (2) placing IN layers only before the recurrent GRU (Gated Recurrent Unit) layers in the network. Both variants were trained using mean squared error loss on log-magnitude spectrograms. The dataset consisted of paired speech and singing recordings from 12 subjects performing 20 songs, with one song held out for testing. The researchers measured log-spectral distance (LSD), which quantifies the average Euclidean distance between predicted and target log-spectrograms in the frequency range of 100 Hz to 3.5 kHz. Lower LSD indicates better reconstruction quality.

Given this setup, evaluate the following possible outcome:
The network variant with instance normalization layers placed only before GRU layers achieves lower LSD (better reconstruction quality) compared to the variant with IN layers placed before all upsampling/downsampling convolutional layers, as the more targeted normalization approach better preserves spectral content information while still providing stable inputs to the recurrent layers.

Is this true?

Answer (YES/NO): YES